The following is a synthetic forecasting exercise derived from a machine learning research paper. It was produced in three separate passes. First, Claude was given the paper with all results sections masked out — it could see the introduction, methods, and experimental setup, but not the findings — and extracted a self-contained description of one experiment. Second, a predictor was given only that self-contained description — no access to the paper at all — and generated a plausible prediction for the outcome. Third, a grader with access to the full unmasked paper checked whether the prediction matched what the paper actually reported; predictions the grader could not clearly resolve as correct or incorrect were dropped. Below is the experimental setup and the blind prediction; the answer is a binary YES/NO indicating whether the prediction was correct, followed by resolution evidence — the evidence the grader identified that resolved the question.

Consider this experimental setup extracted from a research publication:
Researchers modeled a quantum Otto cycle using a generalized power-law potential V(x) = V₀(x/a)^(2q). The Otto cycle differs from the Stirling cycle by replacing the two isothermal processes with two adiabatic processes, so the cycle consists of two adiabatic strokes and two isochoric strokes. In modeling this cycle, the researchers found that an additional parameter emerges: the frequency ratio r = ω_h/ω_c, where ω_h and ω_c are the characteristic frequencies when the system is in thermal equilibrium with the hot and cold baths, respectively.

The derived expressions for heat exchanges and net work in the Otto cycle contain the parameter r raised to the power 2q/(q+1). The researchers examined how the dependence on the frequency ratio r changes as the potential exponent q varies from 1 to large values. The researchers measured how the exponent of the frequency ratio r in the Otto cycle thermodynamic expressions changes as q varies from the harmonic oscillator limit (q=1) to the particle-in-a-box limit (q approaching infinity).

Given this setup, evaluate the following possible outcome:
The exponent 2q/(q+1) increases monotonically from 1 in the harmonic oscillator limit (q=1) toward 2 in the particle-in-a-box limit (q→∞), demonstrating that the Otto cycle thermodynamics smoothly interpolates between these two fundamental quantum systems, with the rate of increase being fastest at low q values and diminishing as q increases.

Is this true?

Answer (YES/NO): YES